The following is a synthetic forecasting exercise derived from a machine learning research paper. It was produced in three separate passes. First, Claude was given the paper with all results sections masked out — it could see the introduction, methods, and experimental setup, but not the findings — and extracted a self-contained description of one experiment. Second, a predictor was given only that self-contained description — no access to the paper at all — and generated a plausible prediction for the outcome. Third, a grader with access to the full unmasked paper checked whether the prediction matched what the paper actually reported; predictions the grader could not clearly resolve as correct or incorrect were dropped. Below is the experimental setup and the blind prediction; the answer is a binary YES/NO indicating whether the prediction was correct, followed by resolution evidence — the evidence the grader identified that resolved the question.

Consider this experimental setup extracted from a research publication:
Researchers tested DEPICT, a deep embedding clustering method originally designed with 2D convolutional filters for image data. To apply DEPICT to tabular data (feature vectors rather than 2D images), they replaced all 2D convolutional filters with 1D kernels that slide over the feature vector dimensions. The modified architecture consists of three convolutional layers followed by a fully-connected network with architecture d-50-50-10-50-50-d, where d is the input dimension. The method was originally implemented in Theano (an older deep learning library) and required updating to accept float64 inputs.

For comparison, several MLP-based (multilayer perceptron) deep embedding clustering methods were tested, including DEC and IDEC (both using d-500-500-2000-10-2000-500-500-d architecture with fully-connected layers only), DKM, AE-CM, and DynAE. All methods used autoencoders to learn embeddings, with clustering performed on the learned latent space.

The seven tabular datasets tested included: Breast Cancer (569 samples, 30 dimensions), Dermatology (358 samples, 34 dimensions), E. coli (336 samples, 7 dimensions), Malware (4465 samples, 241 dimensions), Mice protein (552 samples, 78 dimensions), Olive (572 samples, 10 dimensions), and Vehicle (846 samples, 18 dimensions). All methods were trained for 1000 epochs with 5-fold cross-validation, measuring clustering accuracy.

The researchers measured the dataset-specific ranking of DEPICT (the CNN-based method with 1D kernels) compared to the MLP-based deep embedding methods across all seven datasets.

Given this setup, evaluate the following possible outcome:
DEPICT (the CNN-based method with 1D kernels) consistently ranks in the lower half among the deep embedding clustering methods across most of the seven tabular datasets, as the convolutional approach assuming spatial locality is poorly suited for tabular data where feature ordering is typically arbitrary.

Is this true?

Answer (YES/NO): NO